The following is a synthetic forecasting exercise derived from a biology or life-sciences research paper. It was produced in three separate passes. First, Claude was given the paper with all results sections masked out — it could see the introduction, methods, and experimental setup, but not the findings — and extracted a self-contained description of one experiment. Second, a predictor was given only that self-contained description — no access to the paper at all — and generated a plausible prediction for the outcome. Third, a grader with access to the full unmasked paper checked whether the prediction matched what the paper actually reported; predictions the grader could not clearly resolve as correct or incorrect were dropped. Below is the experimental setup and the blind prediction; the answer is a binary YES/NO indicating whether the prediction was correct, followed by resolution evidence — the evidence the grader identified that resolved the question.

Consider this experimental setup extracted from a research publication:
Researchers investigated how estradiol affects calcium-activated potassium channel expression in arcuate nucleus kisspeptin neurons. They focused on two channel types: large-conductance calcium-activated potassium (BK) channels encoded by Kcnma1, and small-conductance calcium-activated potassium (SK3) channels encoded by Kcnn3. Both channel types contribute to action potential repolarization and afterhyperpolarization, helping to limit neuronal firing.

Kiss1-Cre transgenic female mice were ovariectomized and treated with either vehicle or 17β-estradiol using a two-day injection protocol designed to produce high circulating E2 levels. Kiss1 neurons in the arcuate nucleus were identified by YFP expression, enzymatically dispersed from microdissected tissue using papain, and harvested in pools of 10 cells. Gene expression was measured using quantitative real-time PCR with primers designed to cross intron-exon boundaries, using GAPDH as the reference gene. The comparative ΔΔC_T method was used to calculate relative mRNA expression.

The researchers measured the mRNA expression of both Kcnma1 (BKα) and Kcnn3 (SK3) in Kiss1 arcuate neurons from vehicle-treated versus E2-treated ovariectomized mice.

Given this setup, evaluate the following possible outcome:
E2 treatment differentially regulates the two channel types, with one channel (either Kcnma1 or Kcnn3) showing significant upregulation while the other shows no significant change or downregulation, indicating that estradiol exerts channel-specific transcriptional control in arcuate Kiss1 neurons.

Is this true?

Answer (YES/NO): YES